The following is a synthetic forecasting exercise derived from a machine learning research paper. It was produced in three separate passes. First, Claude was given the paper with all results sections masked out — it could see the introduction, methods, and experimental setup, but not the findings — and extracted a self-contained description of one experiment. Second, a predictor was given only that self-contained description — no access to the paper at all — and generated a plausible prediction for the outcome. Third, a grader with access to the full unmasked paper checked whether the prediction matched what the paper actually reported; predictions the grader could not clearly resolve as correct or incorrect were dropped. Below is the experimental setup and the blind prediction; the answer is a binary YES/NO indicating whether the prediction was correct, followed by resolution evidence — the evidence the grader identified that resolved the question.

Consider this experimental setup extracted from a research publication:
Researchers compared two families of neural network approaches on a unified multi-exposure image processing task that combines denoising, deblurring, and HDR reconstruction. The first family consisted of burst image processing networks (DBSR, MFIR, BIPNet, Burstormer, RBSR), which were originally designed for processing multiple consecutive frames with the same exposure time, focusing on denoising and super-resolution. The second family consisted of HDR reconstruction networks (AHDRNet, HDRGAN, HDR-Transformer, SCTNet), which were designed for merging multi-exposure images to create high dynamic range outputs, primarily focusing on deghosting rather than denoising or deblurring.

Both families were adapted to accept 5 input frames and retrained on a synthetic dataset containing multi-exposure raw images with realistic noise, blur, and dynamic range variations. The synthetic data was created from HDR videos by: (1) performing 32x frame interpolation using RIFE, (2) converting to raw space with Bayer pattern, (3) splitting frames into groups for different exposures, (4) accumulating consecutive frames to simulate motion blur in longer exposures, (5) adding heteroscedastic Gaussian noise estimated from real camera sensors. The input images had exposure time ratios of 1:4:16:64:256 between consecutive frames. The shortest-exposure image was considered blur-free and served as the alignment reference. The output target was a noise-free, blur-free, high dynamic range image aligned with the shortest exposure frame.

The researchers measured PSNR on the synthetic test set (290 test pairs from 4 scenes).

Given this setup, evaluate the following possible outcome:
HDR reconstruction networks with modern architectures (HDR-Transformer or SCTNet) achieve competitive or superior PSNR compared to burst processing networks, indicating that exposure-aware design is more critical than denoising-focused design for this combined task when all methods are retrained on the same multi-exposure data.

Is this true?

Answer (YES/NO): NO